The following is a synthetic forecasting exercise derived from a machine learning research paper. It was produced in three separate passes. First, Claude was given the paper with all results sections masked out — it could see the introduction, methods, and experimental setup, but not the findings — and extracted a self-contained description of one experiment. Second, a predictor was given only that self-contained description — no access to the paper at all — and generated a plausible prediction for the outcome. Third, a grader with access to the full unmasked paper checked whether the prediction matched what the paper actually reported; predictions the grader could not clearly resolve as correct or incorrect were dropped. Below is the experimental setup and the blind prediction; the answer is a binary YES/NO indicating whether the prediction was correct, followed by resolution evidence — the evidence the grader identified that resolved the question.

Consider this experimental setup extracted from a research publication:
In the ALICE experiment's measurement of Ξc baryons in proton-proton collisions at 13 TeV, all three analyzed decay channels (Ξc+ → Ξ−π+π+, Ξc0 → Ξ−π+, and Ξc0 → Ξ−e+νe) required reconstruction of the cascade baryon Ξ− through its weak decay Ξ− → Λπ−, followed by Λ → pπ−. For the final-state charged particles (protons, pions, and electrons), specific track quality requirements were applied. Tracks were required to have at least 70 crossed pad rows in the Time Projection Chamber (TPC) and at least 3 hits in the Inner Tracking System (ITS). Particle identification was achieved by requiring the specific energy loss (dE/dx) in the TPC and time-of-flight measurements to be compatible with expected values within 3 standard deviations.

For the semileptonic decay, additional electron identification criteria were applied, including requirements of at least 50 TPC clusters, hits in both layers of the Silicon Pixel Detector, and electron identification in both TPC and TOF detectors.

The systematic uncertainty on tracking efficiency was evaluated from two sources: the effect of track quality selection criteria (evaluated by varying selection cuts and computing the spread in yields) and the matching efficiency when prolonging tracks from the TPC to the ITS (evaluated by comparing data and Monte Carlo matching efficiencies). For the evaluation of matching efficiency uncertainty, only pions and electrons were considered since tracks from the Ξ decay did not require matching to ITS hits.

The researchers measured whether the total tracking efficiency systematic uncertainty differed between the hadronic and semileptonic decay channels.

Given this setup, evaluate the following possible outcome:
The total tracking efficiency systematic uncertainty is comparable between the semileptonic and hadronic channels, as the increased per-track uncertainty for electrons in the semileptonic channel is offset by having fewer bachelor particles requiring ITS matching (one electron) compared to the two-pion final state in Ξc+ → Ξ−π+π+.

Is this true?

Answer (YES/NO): YES